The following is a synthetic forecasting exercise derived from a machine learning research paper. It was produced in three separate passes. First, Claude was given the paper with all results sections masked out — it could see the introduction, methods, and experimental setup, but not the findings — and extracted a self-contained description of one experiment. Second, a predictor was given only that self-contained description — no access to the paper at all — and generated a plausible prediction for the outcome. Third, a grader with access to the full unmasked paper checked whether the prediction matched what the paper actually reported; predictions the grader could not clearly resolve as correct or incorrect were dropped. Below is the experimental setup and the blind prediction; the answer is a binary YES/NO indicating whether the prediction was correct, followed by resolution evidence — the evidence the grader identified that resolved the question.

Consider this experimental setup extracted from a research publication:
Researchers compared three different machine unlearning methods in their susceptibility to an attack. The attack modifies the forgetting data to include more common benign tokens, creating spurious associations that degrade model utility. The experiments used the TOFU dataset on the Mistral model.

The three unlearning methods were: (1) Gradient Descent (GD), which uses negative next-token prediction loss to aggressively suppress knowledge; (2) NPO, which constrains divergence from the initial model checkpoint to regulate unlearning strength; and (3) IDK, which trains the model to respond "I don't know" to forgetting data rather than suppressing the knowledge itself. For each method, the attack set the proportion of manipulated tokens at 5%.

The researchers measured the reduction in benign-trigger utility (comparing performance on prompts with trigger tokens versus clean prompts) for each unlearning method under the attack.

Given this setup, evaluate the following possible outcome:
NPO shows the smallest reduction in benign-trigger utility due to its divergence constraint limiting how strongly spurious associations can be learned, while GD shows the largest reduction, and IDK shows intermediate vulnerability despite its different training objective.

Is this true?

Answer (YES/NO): YES